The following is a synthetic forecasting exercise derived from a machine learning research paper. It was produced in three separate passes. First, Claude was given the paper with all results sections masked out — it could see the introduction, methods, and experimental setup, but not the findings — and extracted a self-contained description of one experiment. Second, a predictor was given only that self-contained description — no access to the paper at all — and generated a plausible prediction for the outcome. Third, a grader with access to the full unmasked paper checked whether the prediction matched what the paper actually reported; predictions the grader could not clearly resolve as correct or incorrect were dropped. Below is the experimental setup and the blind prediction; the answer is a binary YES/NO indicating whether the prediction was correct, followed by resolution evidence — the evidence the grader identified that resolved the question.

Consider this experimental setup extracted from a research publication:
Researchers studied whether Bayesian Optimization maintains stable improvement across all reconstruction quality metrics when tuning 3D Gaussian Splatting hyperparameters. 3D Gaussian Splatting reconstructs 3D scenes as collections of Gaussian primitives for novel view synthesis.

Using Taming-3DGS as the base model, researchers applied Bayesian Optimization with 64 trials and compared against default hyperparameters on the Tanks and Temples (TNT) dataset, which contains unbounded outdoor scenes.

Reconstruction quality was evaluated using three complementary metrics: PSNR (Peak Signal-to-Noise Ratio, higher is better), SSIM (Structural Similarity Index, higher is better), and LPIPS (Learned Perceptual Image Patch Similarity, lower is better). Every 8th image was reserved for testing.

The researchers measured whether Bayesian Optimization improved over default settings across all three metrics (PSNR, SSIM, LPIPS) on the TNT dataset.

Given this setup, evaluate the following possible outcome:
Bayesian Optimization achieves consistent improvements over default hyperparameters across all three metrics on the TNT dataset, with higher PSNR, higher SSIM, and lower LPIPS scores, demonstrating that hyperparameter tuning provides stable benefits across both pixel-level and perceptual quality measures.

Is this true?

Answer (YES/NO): YES